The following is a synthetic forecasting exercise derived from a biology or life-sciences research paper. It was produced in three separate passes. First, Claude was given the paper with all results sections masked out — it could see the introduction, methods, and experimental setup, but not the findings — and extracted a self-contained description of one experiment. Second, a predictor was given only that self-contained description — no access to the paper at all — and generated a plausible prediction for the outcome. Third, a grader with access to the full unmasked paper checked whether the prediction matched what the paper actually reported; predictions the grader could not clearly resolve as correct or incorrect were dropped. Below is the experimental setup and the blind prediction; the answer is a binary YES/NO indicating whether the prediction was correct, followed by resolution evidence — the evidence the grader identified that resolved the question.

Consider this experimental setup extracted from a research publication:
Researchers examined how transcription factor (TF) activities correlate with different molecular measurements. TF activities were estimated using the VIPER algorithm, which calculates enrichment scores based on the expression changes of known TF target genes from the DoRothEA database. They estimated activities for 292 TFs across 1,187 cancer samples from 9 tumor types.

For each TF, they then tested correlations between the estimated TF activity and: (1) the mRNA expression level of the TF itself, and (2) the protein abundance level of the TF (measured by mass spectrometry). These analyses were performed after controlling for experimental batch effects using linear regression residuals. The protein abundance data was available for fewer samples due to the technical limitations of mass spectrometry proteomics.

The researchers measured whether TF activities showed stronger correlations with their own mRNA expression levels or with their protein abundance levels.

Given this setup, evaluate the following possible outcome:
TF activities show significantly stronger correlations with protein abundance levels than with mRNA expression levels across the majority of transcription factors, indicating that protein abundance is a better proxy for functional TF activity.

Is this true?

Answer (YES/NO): NO